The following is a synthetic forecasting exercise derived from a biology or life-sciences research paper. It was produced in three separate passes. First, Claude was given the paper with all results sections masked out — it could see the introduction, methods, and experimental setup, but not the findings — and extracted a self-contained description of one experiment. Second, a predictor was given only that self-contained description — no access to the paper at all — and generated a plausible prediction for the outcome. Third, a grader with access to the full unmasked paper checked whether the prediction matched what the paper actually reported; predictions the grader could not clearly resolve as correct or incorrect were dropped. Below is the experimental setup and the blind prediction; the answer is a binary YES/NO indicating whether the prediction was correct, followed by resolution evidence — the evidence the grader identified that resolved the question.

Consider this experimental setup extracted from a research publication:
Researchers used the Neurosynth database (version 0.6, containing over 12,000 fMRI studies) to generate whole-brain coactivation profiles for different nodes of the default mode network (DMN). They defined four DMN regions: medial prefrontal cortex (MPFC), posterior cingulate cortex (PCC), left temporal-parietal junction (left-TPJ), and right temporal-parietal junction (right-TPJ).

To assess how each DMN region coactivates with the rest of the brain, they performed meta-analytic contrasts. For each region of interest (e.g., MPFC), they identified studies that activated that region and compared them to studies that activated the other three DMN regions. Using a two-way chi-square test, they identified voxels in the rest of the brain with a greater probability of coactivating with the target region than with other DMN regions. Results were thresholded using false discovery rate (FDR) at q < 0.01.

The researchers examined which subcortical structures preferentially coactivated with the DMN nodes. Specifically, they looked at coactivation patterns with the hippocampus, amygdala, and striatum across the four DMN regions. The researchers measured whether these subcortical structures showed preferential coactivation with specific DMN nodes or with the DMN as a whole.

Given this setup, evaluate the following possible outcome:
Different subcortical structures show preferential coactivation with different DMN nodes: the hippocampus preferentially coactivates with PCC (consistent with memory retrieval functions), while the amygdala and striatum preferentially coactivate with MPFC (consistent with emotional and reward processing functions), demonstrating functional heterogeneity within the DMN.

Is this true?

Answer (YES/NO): NO